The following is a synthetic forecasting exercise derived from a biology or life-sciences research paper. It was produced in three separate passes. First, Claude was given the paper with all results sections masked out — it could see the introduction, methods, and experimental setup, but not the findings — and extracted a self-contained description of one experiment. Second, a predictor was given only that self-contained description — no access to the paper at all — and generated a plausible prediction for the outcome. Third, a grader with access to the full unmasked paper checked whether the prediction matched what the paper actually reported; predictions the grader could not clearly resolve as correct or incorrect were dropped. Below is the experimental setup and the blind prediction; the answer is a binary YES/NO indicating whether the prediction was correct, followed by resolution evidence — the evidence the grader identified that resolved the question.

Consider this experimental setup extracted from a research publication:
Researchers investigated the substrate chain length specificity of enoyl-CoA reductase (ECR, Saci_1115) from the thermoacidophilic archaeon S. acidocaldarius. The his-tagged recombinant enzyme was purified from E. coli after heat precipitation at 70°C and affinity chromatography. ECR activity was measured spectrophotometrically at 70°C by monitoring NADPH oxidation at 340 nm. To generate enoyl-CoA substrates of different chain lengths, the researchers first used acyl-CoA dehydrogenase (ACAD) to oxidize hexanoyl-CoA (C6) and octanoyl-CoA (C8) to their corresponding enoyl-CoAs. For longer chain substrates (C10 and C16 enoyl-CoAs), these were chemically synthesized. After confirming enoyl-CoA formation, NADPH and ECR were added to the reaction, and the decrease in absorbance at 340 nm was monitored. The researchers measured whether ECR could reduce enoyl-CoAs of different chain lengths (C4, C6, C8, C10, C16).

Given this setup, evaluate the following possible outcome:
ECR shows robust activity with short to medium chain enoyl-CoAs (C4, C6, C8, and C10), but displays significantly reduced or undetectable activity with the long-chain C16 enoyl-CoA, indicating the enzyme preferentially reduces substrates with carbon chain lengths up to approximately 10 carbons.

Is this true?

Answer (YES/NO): YES